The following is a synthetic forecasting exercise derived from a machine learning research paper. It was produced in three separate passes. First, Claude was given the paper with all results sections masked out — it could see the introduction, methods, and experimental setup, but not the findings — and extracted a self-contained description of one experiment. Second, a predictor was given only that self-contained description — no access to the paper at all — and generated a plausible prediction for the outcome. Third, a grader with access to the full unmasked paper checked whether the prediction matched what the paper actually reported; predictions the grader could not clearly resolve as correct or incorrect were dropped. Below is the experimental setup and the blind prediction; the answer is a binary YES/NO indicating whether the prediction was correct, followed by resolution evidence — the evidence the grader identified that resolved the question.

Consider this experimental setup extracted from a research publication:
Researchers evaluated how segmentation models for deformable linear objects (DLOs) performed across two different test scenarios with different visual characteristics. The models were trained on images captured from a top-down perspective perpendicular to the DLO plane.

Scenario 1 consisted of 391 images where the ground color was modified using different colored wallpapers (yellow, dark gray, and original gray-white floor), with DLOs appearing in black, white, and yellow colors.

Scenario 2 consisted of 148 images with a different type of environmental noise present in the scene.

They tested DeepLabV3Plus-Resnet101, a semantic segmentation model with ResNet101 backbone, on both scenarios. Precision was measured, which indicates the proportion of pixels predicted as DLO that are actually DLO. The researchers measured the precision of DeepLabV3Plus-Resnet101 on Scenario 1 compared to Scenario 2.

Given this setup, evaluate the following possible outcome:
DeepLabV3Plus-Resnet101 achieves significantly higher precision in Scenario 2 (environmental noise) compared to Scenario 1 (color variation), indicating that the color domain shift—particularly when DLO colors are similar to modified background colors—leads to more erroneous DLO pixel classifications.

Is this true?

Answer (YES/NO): NO